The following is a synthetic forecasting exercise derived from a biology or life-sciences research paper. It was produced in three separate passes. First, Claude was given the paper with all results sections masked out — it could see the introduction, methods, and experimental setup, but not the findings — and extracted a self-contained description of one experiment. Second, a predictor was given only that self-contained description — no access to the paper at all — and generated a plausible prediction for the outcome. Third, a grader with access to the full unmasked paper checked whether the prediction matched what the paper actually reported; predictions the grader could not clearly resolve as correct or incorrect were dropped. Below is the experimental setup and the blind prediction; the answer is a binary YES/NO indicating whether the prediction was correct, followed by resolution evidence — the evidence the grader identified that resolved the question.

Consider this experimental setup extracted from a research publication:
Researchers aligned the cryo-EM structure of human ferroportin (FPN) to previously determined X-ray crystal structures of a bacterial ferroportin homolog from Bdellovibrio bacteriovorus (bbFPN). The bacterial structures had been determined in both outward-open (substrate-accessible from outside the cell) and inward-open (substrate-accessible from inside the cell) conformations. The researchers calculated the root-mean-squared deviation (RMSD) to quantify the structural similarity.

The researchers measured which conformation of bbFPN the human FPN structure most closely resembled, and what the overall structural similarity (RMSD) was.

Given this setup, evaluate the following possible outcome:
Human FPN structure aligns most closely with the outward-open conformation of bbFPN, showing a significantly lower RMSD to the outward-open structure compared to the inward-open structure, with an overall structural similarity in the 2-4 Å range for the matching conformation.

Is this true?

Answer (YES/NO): YES